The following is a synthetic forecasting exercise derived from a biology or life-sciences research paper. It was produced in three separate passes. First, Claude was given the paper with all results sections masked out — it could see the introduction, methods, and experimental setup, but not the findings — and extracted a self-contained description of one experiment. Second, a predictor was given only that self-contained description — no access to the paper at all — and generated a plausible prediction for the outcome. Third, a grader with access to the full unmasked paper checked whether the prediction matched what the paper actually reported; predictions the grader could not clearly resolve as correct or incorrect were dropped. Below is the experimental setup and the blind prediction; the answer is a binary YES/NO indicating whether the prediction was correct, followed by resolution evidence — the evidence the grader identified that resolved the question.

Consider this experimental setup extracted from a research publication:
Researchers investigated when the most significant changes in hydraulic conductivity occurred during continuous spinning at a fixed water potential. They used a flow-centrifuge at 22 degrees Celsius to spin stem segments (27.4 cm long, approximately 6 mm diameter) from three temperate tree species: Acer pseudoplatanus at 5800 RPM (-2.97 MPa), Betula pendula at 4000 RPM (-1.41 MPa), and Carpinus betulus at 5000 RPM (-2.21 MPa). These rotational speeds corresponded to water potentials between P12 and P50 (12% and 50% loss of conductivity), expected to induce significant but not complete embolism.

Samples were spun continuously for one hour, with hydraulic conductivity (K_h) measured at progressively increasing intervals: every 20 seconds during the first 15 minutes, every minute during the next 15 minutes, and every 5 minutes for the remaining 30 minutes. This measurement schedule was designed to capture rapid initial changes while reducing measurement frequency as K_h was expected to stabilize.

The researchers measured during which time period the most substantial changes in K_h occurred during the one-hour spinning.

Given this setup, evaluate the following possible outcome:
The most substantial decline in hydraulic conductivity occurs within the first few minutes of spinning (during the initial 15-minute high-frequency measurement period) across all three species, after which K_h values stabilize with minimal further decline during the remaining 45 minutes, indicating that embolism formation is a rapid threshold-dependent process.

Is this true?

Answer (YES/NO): NO